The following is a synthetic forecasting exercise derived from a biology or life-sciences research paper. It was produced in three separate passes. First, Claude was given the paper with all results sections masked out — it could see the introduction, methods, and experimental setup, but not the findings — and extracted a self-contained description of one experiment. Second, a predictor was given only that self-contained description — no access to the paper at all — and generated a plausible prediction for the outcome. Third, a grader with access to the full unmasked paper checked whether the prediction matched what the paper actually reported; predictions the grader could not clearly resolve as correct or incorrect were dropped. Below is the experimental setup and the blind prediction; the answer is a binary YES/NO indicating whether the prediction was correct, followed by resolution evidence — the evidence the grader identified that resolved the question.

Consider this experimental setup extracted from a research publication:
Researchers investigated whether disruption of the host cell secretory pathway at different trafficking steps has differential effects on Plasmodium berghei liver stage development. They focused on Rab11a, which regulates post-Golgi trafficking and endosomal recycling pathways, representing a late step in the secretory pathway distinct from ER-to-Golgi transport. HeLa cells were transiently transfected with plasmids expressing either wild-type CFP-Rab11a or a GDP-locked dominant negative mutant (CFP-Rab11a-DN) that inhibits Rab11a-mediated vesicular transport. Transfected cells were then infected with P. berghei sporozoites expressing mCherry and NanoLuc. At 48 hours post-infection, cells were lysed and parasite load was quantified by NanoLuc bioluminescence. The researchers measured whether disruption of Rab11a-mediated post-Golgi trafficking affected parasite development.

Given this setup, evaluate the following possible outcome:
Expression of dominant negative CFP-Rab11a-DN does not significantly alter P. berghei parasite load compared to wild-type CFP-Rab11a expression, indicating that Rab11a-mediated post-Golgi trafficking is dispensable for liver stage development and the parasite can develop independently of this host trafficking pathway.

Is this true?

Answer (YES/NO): NO